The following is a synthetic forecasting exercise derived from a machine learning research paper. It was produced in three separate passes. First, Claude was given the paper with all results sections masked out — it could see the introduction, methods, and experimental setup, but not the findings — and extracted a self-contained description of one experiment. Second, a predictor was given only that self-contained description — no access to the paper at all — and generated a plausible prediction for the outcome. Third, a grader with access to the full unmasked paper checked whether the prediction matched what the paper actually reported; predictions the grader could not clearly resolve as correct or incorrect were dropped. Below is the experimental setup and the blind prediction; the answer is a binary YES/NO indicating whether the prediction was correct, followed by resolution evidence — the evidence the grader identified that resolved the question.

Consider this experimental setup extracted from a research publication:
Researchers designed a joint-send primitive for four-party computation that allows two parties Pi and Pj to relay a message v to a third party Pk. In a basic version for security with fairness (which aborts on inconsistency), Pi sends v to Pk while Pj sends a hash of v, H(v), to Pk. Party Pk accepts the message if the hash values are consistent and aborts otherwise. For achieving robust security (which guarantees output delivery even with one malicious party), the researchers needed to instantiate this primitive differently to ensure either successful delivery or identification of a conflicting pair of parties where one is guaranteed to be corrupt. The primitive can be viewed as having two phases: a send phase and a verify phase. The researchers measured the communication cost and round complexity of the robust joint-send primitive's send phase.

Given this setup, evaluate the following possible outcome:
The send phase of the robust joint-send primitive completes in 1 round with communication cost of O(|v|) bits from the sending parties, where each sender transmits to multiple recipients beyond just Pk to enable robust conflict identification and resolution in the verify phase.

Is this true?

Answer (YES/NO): NO